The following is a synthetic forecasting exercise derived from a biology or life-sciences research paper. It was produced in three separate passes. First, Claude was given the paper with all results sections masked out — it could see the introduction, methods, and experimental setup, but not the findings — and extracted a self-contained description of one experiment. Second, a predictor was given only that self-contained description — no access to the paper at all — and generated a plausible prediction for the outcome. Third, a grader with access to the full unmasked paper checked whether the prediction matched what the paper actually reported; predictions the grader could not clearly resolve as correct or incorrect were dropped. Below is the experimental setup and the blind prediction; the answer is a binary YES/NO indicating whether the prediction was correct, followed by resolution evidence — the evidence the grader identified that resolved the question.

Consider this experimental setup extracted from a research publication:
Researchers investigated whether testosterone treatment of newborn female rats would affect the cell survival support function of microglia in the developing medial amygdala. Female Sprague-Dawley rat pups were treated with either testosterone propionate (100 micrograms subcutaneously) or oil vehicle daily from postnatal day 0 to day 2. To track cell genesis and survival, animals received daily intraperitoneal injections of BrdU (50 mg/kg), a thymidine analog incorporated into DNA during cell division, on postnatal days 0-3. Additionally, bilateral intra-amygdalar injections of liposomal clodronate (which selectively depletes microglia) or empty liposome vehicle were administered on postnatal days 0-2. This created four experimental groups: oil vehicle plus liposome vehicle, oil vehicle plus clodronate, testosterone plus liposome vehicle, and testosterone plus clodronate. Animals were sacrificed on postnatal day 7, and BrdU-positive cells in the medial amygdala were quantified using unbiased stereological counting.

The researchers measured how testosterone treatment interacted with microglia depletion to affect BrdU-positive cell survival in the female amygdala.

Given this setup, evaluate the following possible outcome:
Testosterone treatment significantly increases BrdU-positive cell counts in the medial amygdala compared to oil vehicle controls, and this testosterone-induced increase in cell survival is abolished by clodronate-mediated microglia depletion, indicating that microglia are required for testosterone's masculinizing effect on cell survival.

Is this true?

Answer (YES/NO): NO